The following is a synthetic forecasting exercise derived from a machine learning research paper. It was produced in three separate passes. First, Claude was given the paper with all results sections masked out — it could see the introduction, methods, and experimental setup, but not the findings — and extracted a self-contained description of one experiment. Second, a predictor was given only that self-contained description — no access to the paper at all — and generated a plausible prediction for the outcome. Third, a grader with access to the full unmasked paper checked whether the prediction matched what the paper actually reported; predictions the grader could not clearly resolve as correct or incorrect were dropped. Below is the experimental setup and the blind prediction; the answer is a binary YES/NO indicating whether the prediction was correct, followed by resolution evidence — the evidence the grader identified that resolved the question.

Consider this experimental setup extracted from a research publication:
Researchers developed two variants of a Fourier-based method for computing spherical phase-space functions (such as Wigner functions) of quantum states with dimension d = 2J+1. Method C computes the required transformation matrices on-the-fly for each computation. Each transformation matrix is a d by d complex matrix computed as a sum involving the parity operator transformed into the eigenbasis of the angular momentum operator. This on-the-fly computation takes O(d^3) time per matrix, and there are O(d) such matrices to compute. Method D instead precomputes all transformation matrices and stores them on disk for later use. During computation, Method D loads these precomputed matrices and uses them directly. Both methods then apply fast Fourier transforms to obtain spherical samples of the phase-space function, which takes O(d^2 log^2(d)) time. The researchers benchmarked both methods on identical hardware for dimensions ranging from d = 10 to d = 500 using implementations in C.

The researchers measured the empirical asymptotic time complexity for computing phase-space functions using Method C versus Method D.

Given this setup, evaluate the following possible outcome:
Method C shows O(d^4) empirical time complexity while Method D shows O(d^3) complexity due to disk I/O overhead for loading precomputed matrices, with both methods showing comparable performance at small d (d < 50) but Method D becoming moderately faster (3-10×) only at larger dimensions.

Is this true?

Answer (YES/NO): NO